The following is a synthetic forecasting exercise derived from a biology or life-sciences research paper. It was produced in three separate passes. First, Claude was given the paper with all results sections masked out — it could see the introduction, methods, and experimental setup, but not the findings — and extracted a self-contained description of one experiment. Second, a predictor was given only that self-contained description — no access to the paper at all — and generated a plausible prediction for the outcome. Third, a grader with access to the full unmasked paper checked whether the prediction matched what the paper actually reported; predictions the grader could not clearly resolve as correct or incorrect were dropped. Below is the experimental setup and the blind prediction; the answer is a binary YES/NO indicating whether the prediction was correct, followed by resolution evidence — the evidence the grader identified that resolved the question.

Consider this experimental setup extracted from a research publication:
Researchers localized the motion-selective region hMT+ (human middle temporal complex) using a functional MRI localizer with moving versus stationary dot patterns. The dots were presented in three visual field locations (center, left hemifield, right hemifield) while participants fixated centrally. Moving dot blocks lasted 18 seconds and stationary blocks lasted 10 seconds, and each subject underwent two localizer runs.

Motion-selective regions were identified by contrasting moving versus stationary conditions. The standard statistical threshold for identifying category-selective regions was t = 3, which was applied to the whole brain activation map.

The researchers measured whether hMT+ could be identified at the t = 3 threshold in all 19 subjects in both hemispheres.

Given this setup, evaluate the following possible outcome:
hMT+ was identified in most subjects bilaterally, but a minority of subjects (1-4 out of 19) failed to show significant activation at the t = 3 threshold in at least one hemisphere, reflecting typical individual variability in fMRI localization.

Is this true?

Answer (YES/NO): YES